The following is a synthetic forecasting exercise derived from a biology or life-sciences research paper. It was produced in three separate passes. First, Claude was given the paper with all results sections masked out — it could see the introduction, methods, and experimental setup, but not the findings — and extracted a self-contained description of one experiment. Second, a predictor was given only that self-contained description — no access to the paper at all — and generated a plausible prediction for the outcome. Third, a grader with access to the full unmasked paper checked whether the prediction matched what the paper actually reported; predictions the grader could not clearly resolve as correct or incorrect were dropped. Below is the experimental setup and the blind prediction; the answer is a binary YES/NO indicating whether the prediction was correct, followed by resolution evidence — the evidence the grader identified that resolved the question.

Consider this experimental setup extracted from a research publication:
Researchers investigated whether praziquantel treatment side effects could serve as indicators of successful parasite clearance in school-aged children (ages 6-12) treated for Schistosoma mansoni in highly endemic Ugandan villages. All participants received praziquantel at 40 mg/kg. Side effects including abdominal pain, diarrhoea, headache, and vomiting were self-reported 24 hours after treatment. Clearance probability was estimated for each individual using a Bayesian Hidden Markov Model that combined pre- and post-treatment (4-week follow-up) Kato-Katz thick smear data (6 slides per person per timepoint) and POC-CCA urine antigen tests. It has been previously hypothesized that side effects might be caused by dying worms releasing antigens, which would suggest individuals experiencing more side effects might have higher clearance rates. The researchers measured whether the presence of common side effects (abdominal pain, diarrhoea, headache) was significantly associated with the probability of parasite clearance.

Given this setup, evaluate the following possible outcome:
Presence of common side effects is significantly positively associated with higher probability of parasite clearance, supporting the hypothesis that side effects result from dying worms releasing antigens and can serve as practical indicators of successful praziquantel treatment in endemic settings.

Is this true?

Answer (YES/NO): NO